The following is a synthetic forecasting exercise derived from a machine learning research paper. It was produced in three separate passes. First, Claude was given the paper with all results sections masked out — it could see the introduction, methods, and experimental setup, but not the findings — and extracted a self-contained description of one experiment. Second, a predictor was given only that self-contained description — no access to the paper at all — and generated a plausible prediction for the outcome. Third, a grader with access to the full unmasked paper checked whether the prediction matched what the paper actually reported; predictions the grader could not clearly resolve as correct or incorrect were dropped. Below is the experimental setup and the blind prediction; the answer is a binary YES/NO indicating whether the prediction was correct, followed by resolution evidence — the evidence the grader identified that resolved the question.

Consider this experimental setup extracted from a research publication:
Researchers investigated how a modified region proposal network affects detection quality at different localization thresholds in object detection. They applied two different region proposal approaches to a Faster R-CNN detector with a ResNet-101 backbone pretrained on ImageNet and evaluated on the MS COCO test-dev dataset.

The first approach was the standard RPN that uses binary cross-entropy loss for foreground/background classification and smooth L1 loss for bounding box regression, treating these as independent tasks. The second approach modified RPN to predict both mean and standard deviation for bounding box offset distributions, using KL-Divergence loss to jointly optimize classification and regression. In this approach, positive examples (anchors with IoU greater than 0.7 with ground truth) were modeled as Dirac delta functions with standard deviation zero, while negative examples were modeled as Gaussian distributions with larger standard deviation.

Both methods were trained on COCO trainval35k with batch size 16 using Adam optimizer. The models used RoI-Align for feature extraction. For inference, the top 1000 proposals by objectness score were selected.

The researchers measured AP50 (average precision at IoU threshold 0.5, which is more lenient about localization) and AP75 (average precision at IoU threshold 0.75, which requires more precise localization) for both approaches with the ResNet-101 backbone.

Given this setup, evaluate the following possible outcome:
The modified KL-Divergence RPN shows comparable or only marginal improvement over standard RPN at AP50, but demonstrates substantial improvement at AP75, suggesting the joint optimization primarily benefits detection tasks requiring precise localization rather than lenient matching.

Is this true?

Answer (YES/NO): NO